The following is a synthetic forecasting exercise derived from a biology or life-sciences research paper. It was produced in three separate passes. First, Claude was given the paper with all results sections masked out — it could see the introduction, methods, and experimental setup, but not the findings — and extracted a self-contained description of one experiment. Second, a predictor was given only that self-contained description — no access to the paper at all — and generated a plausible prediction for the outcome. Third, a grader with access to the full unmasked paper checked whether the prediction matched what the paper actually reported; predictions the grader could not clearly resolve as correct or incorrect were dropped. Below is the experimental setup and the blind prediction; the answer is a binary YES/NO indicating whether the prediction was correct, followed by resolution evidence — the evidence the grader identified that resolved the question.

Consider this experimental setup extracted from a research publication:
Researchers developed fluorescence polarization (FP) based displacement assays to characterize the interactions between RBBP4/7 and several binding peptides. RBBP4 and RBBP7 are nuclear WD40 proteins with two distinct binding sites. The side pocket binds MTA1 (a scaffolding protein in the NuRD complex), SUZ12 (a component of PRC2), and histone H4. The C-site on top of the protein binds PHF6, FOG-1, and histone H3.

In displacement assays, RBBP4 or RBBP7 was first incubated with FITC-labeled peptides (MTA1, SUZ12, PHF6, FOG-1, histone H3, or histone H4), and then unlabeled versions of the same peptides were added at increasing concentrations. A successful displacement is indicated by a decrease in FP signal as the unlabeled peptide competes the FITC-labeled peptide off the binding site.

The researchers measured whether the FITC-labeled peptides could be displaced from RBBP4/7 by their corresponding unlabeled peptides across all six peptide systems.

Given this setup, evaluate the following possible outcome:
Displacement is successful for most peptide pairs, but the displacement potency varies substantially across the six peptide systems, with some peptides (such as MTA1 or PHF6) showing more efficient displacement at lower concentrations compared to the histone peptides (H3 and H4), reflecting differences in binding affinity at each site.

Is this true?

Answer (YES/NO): NO